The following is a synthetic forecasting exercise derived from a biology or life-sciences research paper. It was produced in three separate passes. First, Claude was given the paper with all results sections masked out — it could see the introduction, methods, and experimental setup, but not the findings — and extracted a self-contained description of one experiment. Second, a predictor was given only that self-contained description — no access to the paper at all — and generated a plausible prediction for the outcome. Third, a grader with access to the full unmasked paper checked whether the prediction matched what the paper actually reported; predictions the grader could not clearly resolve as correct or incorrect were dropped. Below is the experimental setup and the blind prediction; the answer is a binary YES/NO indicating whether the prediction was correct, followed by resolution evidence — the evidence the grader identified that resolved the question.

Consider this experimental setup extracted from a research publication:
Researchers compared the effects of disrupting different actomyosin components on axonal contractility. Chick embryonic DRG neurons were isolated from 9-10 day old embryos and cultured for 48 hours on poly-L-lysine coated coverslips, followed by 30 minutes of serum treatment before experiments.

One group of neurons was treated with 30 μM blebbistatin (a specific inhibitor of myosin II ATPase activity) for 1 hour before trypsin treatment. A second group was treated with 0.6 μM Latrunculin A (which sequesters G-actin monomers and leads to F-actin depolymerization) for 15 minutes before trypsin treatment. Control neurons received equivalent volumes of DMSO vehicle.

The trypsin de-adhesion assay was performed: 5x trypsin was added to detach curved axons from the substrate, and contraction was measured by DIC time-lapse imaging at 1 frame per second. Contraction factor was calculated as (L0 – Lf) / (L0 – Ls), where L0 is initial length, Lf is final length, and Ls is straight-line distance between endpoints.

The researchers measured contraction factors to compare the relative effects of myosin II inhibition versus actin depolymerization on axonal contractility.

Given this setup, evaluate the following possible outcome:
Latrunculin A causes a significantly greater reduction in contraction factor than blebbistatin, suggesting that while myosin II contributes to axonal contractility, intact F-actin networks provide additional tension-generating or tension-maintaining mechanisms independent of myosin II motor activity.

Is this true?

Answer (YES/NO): NO